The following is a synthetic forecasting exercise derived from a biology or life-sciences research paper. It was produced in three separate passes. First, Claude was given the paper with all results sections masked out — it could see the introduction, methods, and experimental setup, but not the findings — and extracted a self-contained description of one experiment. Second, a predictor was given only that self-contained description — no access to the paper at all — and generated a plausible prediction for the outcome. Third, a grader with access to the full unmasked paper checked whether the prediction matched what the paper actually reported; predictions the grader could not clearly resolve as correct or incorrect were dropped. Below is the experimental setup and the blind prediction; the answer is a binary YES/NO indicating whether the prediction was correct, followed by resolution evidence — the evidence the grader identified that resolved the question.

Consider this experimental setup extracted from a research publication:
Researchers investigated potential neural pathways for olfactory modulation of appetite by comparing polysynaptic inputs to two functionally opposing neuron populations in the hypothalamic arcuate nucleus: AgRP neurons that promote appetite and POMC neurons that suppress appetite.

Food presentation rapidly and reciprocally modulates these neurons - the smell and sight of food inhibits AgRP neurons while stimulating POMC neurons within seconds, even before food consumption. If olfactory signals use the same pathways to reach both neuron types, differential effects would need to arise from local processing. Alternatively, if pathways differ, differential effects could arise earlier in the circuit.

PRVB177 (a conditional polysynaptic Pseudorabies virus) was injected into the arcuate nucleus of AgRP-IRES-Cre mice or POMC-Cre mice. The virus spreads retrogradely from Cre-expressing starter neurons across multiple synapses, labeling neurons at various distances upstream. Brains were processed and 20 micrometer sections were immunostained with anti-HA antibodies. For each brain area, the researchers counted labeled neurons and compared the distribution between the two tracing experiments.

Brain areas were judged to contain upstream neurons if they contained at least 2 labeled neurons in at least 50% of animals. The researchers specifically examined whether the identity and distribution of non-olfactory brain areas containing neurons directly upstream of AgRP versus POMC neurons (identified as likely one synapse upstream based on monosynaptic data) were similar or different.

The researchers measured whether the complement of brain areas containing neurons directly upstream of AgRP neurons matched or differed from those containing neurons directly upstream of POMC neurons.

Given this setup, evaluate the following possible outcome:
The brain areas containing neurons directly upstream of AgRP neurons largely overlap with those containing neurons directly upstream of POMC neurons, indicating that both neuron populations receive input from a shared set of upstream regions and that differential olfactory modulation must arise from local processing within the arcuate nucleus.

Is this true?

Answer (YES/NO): NO